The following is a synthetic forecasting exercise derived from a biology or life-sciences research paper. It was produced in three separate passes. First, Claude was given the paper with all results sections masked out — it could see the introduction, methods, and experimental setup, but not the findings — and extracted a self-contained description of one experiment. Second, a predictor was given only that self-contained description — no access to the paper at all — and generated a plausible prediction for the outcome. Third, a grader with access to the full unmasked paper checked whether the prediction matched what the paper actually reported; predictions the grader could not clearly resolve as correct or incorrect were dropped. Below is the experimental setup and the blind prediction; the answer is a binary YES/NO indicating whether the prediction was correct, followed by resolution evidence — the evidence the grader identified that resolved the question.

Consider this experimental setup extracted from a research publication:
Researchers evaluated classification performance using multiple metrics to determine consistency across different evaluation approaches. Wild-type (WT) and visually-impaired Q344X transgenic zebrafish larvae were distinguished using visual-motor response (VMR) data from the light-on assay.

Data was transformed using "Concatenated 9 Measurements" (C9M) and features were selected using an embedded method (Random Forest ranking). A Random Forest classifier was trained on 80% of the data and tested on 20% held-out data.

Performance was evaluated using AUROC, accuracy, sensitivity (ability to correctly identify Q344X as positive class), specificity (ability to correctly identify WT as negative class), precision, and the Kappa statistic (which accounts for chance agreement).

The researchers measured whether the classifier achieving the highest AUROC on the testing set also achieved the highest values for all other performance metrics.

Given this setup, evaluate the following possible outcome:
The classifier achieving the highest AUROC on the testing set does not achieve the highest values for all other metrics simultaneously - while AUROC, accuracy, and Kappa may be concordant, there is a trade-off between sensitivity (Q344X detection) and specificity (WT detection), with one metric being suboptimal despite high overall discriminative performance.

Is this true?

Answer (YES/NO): NO